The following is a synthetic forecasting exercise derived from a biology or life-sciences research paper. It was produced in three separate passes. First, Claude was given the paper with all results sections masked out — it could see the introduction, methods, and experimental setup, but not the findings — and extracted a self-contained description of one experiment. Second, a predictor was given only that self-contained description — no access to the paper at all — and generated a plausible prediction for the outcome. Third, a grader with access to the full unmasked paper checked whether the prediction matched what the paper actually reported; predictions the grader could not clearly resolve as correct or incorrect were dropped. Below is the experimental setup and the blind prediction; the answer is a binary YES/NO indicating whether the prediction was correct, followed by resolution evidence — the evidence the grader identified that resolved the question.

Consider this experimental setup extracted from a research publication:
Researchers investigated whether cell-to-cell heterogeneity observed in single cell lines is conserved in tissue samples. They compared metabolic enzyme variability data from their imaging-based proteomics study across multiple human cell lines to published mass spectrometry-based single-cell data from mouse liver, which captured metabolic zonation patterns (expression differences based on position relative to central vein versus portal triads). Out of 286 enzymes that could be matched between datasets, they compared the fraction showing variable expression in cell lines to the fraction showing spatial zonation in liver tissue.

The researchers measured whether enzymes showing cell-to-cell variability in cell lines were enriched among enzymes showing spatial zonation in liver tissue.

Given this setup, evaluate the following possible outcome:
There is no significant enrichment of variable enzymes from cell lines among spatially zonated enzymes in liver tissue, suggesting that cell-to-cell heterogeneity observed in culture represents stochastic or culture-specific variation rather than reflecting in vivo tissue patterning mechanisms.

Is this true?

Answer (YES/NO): NO